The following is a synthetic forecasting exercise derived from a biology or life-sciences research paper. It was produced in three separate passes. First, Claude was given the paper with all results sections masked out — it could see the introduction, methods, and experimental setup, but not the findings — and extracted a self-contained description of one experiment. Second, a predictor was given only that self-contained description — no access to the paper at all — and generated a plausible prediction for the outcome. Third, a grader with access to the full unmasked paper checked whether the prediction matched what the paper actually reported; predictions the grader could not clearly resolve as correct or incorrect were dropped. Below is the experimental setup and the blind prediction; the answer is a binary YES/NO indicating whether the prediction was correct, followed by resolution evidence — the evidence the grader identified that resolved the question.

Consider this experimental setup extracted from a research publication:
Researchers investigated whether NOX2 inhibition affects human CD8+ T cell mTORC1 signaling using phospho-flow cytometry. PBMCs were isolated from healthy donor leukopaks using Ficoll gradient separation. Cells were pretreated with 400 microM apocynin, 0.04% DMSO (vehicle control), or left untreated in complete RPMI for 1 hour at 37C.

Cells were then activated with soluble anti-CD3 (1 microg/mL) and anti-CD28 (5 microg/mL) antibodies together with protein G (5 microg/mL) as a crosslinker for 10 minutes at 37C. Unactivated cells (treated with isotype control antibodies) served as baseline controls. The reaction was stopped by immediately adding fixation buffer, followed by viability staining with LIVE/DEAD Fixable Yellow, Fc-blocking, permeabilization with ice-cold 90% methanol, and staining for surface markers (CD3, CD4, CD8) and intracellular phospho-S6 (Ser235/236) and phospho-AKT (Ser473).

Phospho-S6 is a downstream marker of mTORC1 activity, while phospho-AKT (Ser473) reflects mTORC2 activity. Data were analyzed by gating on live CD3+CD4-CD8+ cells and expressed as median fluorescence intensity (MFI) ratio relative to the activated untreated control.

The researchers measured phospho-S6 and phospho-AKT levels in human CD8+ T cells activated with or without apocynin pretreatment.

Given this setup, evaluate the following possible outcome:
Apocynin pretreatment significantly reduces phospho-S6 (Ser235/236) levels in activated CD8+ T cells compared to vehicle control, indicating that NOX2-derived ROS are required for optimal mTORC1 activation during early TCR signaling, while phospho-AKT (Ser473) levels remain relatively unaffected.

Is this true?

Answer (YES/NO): YES